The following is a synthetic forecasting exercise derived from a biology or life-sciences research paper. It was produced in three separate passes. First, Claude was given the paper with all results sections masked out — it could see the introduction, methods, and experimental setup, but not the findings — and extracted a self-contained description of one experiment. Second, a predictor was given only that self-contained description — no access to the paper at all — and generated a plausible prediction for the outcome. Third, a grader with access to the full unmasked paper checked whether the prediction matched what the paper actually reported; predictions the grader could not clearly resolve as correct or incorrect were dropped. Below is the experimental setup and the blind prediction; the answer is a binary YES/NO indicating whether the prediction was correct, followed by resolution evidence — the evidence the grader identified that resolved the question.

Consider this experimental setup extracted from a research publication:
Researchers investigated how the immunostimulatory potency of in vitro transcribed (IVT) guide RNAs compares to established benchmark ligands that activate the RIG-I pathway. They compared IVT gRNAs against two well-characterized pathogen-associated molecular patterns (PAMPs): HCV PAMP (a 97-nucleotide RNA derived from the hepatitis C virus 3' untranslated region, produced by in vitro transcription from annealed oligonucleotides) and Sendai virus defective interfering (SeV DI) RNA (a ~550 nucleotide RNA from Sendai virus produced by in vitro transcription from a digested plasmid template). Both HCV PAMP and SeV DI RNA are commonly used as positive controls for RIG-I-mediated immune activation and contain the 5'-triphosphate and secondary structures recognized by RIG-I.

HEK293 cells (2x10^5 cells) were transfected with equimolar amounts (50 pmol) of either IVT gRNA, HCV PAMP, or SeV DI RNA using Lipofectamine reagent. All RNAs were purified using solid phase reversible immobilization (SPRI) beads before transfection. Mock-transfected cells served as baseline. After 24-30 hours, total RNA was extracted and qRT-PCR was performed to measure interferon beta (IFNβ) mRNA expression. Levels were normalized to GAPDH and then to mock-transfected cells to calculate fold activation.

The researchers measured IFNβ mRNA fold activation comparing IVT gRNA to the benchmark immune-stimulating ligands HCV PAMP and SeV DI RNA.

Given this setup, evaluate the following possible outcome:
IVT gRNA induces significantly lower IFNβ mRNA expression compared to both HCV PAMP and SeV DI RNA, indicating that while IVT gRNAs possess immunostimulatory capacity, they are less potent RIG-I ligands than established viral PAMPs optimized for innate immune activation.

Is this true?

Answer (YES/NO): NO